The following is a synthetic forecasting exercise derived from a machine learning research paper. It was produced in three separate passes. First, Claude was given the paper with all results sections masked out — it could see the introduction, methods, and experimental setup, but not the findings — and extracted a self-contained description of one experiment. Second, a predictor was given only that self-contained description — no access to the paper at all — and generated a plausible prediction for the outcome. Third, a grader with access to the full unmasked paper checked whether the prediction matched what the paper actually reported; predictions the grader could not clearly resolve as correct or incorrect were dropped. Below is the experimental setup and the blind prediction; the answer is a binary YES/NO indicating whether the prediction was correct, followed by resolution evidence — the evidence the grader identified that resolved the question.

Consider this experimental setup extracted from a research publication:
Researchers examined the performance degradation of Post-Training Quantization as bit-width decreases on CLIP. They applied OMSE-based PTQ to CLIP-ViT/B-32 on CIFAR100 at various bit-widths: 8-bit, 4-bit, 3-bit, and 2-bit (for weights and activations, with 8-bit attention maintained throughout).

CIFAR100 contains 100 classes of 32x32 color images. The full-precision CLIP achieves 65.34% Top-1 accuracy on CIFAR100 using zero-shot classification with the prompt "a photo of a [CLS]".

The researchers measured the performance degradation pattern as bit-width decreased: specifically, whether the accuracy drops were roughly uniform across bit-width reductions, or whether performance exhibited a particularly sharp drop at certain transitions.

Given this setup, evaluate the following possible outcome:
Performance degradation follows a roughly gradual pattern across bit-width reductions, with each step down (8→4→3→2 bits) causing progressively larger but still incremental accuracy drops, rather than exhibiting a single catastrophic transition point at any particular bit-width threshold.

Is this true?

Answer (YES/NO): NO